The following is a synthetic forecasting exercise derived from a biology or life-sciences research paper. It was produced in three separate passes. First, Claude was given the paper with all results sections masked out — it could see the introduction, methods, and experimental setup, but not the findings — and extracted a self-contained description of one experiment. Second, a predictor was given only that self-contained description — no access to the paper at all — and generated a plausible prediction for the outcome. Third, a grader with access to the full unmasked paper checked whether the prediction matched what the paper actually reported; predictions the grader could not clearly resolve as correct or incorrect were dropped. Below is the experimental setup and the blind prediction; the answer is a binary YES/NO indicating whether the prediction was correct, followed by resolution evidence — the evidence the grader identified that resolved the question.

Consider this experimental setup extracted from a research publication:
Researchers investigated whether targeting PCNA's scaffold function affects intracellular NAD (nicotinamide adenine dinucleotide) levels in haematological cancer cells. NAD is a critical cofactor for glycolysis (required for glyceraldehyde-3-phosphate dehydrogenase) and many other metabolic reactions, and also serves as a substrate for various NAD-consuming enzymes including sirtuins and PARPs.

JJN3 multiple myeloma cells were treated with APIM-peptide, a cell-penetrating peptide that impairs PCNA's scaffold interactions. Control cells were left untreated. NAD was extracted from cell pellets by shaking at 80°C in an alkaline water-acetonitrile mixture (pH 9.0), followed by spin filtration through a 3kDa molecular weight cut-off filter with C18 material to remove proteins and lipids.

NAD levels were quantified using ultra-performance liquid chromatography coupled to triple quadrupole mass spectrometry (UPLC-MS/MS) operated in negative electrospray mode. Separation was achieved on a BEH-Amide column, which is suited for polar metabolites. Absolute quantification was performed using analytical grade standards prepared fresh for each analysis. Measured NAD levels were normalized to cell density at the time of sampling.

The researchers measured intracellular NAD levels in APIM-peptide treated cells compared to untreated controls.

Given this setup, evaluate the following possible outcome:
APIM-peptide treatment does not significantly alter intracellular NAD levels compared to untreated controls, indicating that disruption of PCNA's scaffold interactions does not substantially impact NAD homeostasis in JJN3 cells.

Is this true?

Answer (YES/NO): NO